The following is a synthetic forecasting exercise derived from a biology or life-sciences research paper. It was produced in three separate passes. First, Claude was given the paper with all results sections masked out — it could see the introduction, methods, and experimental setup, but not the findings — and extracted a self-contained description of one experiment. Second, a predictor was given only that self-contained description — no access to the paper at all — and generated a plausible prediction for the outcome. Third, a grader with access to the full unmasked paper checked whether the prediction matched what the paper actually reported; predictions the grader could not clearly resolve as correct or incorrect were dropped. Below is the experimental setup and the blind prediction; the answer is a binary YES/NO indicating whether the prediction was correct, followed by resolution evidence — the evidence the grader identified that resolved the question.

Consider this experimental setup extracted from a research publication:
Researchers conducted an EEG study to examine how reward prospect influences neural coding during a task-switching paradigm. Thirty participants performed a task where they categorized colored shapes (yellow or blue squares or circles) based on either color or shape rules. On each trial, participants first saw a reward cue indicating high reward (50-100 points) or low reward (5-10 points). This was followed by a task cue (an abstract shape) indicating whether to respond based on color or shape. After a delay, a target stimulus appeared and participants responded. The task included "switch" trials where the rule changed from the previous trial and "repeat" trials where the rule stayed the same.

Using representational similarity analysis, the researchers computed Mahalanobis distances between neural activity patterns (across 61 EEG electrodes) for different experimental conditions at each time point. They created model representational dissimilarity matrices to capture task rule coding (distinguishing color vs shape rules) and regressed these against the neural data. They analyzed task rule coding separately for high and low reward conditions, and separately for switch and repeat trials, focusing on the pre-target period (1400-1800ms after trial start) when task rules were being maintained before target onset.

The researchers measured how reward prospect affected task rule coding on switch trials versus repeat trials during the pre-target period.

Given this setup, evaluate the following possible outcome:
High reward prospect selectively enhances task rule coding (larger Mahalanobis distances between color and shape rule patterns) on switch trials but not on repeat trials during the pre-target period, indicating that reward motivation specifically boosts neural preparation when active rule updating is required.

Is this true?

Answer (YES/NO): YES